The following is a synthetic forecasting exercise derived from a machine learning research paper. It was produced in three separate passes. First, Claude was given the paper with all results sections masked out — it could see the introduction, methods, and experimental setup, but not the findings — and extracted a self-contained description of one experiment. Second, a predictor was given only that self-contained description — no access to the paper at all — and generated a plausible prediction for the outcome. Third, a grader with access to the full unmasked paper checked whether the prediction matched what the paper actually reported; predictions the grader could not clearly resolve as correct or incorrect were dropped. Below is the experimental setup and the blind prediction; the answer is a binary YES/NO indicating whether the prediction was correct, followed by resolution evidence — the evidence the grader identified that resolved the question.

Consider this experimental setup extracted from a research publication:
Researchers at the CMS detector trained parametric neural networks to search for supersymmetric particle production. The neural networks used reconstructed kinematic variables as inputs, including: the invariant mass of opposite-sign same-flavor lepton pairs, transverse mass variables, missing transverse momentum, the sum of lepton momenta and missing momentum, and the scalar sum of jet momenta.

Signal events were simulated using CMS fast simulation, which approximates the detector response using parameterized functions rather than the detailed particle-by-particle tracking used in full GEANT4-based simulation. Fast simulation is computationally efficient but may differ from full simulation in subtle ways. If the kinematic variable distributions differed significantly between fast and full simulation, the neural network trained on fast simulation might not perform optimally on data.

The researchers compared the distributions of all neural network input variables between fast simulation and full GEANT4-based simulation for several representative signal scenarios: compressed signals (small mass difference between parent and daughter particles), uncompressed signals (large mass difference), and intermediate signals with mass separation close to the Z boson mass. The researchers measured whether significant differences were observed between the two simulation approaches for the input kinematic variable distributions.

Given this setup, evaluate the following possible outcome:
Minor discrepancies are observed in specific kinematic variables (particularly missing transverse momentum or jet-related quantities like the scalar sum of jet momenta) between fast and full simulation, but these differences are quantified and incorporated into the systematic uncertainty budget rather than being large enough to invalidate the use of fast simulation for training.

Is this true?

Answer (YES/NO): NO